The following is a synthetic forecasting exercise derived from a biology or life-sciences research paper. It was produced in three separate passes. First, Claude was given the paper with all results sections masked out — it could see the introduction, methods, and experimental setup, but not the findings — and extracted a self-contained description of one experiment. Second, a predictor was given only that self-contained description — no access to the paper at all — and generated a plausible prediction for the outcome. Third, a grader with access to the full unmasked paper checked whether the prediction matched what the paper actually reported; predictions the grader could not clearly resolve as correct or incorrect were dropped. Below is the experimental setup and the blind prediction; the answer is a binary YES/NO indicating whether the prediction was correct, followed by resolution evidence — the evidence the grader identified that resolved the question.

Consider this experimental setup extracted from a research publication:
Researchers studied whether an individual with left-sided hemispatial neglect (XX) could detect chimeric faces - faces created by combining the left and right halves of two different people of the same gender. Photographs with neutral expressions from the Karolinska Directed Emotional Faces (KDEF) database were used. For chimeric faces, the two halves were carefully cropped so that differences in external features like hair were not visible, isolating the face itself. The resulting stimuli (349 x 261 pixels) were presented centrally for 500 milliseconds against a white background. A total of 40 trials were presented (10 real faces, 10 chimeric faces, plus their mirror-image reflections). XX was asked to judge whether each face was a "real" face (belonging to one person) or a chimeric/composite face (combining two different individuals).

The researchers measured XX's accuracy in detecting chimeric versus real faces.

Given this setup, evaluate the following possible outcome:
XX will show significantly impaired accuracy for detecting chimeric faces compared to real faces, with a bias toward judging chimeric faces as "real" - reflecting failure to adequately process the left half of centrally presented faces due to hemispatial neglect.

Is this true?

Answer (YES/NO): YES